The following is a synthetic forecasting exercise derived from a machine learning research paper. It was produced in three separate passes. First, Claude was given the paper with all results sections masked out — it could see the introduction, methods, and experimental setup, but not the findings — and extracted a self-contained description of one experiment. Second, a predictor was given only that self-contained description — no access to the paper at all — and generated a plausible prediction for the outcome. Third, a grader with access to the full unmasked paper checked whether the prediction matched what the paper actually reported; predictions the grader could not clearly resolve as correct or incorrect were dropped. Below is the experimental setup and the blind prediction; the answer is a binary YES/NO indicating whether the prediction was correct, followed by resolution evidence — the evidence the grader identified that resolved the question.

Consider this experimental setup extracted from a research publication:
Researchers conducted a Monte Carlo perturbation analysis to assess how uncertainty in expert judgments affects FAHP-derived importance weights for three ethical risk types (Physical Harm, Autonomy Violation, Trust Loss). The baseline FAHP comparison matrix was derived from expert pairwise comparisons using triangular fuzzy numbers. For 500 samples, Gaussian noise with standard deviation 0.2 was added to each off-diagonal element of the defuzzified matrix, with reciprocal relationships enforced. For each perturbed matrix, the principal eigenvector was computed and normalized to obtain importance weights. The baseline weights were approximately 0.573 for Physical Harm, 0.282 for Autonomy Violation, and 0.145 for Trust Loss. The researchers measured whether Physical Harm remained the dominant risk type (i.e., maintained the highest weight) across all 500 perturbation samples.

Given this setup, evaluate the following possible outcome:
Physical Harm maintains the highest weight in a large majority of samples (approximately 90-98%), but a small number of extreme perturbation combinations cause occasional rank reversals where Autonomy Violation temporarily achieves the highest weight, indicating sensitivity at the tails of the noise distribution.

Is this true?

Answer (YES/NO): NO